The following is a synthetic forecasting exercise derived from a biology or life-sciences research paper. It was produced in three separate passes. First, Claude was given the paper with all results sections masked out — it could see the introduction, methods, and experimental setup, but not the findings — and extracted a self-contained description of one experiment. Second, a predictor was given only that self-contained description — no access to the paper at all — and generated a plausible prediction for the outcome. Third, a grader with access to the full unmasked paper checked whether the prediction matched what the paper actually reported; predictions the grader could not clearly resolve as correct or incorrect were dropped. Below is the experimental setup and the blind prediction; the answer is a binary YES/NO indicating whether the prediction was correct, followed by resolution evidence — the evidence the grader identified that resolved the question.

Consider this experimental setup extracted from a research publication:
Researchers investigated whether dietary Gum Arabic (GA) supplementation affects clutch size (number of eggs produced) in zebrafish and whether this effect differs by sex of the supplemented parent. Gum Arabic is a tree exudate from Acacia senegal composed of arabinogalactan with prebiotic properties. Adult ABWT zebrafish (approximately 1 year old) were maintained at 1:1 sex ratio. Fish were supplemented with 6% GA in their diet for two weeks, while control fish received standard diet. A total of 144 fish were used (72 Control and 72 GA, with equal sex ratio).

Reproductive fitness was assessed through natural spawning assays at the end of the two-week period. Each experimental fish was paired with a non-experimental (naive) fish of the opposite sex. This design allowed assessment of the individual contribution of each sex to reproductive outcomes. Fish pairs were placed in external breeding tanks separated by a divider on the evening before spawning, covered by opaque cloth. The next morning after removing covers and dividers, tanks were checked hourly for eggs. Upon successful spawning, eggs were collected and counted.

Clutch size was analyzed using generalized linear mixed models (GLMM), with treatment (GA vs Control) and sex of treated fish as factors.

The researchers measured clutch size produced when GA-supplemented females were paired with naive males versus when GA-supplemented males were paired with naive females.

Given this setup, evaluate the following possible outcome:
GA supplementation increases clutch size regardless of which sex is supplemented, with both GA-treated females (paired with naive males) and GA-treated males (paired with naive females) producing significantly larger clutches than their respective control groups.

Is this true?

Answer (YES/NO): NO